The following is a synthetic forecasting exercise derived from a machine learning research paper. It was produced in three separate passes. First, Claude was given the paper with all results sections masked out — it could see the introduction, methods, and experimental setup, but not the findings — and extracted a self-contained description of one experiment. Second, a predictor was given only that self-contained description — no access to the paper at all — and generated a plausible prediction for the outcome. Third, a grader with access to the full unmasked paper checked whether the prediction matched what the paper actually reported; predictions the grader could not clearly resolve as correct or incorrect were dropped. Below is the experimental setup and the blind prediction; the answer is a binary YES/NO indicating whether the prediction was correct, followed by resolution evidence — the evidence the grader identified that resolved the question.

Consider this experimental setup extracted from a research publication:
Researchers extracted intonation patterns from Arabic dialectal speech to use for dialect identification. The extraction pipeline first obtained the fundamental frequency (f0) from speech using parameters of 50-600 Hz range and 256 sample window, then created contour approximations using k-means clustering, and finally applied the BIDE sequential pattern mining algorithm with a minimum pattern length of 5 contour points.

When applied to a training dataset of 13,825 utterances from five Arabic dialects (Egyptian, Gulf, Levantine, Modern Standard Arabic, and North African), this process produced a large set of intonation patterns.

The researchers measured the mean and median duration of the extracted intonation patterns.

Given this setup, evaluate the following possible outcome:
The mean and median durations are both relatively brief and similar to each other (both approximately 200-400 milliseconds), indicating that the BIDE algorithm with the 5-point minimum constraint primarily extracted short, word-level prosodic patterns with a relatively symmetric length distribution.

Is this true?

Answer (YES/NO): YES